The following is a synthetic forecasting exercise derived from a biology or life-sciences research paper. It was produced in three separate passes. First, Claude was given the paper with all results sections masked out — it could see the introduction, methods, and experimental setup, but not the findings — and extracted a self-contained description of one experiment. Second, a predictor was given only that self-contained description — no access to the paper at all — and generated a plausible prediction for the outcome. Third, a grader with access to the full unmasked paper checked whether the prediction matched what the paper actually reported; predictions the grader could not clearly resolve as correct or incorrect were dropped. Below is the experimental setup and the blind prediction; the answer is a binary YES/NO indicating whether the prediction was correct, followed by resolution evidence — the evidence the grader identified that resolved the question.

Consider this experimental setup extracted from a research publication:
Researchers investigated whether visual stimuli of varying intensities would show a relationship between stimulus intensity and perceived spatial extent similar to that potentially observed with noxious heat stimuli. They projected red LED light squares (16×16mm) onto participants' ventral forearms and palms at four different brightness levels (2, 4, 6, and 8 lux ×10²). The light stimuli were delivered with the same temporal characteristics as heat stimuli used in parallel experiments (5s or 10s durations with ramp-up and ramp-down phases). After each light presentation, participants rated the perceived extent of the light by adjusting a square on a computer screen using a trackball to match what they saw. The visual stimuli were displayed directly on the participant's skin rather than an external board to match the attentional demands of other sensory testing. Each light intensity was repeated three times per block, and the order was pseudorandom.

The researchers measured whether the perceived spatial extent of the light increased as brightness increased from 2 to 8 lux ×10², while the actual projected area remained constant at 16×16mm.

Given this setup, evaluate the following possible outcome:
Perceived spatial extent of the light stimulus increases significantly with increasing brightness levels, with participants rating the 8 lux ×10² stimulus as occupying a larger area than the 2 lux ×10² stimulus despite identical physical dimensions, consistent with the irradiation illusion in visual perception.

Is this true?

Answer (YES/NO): NO